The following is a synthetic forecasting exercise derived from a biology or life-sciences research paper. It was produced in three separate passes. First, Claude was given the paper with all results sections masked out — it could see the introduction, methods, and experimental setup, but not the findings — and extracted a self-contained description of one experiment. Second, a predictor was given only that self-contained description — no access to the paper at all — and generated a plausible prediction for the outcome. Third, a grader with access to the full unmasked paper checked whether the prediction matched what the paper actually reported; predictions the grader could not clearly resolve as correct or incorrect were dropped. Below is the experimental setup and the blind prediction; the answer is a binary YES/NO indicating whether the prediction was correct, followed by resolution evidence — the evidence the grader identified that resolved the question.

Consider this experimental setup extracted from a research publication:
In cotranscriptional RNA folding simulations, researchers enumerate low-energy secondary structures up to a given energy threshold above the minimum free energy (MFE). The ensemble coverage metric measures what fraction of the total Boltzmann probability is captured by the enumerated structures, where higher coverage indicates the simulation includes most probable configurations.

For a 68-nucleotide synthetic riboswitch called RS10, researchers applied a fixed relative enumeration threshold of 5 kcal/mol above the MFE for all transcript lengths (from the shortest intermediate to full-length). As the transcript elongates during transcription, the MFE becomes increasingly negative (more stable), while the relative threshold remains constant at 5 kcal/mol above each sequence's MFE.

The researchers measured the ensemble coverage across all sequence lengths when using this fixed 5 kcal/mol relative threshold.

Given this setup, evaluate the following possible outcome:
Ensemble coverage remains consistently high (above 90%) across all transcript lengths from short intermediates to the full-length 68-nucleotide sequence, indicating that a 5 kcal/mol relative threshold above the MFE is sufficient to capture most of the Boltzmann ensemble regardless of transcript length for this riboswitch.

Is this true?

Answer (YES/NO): NO